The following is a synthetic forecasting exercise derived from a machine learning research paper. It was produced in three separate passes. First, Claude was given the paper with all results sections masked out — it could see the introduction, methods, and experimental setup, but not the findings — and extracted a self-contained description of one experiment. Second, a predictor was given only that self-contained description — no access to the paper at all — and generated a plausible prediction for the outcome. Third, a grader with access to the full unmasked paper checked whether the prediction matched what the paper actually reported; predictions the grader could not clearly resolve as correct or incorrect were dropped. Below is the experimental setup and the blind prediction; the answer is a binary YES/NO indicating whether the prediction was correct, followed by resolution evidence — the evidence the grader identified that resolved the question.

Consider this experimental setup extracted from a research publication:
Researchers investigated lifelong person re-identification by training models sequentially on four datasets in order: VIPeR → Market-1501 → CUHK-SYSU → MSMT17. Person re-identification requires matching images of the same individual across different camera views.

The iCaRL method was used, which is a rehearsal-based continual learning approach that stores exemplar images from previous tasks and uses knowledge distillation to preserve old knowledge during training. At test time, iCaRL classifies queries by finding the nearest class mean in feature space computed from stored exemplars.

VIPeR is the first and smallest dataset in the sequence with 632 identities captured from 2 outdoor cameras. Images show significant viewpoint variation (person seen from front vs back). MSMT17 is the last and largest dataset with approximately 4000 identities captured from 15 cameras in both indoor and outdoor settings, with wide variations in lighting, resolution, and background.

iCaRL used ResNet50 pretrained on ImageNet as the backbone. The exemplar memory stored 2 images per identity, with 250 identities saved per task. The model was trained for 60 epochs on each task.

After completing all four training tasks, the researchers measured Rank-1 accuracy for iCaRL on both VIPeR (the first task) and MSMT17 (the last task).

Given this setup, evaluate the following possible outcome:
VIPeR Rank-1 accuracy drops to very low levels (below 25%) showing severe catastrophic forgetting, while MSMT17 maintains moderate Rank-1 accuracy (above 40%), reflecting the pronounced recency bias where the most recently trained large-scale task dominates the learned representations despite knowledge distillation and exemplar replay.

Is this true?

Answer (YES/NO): NO